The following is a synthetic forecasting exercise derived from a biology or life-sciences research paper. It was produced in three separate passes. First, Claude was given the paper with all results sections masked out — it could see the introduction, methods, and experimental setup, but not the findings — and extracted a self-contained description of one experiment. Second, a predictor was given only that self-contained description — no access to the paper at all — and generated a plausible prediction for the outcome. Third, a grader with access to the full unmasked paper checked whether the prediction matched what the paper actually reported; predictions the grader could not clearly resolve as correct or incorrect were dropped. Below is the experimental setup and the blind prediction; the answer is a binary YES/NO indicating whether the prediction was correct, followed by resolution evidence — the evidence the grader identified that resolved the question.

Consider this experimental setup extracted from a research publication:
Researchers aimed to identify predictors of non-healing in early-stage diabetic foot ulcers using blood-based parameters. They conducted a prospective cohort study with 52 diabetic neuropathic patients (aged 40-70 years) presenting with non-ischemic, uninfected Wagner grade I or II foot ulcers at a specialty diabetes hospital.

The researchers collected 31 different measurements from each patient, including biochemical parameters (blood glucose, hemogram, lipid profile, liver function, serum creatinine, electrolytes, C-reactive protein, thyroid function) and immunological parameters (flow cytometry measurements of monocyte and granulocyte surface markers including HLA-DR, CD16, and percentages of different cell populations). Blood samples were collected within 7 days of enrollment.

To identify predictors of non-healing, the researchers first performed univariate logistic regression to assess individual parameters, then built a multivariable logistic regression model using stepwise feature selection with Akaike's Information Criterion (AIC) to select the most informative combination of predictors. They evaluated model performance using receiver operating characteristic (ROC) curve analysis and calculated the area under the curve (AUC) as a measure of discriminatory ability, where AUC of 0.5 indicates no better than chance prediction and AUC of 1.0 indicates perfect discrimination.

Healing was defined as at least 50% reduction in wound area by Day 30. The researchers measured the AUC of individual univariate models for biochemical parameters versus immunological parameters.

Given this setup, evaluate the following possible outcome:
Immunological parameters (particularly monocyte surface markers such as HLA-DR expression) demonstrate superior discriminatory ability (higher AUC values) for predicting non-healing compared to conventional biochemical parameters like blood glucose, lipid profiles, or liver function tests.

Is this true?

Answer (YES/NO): YES